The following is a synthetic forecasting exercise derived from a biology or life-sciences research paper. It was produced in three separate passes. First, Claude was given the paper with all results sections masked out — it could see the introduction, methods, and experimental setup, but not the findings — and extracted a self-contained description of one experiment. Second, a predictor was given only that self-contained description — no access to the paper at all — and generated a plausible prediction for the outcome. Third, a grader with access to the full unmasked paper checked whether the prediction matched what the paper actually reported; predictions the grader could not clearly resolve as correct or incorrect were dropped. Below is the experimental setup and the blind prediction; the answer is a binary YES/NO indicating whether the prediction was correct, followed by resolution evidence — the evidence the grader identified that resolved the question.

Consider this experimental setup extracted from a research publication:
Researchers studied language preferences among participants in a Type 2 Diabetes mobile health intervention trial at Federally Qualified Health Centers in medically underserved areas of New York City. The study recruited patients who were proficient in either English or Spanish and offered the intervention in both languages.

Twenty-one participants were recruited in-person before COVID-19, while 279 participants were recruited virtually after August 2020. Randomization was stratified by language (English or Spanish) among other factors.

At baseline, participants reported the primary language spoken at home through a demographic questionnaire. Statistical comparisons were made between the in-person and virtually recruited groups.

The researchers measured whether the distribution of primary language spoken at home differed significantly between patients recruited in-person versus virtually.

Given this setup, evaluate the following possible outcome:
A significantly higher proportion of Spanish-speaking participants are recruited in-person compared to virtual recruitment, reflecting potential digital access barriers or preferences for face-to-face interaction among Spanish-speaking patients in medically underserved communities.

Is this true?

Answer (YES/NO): NO